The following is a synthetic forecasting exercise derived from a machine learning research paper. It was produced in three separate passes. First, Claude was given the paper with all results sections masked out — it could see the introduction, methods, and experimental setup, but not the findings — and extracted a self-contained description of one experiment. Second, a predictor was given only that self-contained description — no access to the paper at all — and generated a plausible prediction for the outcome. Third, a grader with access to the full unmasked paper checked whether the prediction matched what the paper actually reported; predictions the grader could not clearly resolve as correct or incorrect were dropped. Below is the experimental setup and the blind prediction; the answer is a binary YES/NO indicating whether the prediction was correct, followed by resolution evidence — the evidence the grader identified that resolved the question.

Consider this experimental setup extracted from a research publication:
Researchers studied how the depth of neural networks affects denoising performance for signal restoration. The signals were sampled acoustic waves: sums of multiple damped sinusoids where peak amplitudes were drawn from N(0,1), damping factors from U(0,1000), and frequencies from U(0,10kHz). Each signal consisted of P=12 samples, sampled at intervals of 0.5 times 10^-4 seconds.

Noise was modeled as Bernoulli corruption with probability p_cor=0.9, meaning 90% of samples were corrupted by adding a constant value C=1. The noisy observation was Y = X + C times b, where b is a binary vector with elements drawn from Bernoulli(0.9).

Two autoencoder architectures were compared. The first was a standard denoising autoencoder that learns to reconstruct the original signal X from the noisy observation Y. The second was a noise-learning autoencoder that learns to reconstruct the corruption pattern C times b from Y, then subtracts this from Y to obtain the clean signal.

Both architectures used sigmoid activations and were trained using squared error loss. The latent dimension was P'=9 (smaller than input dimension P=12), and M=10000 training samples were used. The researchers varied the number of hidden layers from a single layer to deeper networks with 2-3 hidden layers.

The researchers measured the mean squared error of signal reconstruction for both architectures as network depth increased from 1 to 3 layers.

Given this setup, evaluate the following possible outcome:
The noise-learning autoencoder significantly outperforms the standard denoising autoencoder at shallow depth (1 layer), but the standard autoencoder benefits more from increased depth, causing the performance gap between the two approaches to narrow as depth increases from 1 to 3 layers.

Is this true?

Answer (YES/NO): NO